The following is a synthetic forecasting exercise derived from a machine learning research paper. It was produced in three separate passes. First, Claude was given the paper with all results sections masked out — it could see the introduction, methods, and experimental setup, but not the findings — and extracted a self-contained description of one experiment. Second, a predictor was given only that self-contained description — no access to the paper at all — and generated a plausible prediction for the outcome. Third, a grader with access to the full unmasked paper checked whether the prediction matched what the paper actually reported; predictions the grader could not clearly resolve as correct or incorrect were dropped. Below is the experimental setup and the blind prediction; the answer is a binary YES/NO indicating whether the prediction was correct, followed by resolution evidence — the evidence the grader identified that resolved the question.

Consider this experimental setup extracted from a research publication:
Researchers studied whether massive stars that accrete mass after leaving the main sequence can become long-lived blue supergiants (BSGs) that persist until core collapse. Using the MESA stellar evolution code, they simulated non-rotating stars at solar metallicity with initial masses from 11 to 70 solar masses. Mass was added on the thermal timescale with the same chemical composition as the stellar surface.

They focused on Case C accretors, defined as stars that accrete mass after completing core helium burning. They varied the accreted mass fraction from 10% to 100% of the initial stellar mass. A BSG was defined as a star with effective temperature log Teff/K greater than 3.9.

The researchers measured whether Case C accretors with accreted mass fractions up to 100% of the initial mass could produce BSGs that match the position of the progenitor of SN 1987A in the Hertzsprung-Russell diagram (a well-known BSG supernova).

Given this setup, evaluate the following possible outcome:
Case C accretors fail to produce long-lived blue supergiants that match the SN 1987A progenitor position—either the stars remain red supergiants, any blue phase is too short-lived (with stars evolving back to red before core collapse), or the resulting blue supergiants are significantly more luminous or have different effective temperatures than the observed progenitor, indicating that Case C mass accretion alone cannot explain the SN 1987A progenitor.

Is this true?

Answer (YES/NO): YES